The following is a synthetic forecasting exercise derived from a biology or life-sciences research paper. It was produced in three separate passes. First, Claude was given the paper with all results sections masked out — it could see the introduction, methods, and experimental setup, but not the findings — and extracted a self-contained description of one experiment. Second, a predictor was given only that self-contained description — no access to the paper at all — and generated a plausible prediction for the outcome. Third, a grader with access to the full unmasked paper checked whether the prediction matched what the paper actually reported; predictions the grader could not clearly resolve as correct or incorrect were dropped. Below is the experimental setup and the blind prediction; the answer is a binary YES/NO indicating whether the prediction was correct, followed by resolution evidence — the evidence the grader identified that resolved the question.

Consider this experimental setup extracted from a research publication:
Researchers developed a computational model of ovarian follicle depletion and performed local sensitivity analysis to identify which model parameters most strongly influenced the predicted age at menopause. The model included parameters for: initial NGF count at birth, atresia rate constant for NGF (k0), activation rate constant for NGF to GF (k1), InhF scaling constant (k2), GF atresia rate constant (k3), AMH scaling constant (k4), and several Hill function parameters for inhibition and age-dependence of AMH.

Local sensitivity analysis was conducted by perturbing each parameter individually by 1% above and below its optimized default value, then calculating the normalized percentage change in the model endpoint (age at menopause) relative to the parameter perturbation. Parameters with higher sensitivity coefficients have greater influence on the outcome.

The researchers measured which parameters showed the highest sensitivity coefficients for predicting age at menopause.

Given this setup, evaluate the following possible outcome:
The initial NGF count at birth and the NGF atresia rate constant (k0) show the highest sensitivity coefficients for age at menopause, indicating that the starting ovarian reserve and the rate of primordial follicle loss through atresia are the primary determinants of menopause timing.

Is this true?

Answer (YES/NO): YES